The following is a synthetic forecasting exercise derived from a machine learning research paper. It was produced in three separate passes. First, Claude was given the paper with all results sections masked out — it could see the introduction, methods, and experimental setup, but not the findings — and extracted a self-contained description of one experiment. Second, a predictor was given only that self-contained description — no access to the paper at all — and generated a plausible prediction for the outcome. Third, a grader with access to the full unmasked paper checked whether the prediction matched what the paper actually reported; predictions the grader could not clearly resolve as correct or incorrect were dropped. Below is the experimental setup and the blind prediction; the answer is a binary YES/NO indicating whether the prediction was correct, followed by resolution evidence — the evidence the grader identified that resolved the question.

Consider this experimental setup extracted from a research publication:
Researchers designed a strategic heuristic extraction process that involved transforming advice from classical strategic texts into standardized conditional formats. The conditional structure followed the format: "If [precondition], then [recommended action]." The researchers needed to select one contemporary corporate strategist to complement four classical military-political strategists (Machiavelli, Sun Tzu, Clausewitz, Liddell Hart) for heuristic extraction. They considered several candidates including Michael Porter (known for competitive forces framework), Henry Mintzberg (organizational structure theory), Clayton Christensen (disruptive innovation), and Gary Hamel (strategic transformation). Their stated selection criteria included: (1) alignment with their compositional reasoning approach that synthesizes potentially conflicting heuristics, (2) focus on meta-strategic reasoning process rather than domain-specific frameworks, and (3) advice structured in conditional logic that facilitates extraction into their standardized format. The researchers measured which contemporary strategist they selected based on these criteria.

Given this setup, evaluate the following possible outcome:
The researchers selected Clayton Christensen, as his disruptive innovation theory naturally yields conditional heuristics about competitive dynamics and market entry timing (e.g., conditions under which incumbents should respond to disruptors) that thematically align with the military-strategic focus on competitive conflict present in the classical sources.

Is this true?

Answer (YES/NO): NO